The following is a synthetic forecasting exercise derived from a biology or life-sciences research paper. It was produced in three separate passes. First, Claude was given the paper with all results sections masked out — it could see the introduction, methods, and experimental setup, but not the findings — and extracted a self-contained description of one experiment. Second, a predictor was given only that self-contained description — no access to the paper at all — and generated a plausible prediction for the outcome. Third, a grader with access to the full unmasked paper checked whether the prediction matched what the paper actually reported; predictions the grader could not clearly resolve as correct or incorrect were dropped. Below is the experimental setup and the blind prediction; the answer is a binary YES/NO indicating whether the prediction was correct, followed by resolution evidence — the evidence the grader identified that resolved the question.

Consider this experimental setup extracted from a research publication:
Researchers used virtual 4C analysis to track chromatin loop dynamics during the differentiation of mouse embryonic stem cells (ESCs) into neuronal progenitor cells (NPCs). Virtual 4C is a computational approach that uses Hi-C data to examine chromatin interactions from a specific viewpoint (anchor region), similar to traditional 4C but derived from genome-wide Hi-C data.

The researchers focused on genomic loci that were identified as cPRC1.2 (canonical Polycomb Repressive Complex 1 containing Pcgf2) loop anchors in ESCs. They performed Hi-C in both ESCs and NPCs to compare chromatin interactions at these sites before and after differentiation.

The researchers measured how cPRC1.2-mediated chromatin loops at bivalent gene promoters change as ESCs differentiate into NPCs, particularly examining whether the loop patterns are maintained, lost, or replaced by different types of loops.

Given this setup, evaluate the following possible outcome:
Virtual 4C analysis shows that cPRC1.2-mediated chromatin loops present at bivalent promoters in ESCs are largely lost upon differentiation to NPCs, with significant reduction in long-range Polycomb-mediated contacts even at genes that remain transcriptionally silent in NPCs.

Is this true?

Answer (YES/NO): NO